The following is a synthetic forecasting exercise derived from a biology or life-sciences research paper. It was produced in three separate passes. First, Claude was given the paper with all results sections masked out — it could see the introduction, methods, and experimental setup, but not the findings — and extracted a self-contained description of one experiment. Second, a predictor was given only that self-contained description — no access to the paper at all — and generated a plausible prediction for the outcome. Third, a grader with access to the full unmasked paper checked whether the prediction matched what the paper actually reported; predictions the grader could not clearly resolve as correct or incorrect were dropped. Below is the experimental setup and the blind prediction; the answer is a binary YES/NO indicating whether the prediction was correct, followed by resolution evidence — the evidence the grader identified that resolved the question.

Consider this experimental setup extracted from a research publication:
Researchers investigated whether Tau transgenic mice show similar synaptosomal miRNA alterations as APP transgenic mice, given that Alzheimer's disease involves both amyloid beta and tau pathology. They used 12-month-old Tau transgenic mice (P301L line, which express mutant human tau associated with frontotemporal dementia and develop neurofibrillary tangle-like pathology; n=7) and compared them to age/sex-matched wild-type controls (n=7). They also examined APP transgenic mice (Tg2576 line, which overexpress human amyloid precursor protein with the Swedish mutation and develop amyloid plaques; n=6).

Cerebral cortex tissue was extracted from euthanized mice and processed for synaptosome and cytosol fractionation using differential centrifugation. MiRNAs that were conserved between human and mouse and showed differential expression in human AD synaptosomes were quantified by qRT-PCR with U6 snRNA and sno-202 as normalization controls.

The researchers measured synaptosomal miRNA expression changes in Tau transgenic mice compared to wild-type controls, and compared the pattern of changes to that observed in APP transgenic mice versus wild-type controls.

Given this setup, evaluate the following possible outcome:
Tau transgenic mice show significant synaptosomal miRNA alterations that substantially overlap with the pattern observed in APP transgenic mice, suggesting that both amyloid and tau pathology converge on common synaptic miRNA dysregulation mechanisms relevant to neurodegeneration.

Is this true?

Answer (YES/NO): YES